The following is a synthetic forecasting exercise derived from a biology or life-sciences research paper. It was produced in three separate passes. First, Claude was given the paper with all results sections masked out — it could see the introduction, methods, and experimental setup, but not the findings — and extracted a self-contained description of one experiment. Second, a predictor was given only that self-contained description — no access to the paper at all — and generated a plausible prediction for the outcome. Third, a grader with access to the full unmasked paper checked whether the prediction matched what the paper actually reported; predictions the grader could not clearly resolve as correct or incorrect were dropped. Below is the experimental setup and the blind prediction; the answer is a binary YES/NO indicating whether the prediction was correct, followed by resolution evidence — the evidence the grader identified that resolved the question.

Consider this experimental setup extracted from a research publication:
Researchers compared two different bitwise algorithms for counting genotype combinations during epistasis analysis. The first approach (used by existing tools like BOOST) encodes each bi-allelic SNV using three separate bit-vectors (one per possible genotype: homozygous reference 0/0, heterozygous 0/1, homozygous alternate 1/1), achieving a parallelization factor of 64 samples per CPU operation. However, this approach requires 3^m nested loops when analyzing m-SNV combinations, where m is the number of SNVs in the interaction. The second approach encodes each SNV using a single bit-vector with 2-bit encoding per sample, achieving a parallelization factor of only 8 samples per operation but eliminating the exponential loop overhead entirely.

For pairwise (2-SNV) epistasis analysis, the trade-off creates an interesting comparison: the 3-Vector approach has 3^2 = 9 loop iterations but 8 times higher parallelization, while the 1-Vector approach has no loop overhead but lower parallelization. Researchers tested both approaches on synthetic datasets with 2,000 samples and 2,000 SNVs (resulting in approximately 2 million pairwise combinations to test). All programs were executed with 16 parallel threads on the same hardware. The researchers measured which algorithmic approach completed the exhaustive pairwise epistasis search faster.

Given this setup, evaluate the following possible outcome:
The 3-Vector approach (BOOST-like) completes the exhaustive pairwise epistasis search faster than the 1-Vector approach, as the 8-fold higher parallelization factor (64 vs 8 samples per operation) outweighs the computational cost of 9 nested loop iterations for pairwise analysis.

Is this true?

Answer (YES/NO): YES